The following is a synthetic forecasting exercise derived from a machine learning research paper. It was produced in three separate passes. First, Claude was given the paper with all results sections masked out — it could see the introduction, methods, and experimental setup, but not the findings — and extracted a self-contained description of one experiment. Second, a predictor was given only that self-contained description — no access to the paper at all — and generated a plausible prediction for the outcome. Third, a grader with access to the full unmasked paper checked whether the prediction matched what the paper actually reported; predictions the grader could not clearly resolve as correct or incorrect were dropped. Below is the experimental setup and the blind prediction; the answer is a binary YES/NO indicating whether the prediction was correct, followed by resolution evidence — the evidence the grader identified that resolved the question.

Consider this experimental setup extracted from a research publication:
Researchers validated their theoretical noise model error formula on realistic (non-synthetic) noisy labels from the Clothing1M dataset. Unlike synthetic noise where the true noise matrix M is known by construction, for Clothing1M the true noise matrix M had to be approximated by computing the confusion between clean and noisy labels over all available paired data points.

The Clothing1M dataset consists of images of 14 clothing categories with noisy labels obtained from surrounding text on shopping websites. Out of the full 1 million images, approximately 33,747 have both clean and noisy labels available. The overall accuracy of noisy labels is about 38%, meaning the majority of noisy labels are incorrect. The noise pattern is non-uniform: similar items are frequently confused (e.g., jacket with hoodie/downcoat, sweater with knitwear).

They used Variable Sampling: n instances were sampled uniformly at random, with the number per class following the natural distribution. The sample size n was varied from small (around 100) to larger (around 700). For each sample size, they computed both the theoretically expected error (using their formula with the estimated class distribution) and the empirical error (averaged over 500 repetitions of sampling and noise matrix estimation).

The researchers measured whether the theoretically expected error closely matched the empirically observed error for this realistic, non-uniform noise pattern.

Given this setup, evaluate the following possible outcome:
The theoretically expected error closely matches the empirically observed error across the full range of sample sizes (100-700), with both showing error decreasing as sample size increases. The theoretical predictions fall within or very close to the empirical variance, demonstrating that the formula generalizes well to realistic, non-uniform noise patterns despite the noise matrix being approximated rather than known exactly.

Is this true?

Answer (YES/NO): NO